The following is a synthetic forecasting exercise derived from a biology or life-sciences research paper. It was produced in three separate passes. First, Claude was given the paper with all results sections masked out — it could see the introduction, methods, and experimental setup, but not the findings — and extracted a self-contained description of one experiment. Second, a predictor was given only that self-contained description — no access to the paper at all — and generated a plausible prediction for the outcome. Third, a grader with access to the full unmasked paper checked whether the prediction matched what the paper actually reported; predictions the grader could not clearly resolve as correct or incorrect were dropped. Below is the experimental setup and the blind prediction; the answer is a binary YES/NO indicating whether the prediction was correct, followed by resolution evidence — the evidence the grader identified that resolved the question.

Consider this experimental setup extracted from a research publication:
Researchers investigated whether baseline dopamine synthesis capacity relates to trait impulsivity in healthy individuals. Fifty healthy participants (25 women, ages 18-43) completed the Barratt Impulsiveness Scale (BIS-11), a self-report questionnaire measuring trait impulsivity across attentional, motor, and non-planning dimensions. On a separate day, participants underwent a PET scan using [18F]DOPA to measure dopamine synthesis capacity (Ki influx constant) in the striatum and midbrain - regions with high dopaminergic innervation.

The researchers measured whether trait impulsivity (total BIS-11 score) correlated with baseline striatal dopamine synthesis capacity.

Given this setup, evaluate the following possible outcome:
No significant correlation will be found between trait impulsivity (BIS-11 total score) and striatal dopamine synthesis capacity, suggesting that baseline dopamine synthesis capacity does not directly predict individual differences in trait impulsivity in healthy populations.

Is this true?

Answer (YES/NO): NO